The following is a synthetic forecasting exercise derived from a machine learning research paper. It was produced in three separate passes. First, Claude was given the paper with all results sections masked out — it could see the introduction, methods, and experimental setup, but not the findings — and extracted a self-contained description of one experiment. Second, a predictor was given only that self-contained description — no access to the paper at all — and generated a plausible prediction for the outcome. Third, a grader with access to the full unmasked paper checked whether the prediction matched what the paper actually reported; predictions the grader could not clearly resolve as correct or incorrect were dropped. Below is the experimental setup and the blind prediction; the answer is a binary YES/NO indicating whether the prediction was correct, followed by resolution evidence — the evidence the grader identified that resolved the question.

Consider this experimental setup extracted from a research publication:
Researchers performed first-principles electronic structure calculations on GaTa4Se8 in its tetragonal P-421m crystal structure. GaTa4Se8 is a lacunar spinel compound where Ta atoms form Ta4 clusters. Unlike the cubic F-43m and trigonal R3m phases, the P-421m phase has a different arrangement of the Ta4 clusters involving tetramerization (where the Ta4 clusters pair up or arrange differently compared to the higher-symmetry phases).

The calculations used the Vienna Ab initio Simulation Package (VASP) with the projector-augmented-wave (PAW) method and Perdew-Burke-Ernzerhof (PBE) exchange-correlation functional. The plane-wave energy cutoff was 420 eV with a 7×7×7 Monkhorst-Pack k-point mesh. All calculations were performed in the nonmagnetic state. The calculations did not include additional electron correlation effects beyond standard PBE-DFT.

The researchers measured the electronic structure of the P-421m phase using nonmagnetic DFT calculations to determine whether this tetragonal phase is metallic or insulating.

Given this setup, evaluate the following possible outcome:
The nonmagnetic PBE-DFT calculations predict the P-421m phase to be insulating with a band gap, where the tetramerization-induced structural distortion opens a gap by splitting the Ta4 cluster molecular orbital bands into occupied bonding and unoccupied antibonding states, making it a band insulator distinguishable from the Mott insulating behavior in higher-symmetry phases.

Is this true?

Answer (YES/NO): YES